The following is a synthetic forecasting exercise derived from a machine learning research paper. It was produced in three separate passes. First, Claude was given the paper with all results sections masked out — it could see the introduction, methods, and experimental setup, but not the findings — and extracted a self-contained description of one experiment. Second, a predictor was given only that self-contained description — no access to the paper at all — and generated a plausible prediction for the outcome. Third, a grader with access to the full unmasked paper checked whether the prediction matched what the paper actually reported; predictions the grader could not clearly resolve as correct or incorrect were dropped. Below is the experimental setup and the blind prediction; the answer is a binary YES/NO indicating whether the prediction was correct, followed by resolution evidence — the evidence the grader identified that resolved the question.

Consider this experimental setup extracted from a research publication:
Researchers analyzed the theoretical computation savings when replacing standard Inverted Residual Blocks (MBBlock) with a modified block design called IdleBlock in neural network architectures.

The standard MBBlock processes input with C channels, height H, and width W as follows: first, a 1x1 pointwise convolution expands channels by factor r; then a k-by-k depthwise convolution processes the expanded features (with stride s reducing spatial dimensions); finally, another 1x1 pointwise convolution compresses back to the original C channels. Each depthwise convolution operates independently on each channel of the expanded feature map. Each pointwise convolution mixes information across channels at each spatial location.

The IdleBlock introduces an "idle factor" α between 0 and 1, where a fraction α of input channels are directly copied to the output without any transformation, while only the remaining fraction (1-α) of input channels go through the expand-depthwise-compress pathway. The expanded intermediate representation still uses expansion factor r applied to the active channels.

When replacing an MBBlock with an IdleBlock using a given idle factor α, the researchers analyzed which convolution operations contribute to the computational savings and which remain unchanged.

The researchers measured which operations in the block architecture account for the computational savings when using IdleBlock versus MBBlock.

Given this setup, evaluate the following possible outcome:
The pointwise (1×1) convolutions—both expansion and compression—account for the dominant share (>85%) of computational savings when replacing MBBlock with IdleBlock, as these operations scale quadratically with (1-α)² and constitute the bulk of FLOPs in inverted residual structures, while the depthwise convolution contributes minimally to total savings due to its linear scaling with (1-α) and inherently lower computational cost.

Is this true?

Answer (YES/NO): NO